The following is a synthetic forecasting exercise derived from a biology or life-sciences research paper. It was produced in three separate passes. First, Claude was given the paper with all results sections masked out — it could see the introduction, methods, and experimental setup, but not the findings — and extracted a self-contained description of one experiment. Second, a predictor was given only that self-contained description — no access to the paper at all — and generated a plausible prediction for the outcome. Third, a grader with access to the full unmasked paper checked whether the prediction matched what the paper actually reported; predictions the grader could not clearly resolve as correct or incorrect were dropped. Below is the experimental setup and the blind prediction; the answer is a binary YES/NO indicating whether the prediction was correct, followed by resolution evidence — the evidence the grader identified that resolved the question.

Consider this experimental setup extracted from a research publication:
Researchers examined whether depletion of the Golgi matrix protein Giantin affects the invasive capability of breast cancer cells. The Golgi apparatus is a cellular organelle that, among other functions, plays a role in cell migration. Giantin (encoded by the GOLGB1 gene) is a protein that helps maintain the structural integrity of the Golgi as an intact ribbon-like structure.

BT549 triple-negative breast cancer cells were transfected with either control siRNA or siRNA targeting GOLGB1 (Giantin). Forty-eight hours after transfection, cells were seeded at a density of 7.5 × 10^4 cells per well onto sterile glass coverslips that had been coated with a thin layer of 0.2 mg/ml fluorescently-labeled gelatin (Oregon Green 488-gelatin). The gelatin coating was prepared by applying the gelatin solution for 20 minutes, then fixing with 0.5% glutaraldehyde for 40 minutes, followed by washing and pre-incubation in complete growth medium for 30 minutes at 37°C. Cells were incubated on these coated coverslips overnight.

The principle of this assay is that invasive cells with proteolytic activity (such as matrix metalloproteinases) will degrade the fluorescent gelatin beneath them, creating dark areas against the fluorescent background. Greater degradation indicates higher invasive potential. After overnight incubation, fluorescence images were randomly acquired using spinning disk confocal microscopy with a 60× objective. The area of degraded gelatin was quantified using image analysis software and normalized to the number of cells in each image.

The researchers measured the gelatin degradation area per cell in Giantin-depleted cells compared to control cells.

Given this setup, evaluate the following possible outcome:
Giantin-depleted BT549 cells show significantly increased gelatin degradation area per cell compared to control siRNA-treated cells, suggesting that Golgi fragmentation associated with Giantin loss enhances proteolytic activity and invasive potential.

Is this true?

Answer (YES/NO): YES